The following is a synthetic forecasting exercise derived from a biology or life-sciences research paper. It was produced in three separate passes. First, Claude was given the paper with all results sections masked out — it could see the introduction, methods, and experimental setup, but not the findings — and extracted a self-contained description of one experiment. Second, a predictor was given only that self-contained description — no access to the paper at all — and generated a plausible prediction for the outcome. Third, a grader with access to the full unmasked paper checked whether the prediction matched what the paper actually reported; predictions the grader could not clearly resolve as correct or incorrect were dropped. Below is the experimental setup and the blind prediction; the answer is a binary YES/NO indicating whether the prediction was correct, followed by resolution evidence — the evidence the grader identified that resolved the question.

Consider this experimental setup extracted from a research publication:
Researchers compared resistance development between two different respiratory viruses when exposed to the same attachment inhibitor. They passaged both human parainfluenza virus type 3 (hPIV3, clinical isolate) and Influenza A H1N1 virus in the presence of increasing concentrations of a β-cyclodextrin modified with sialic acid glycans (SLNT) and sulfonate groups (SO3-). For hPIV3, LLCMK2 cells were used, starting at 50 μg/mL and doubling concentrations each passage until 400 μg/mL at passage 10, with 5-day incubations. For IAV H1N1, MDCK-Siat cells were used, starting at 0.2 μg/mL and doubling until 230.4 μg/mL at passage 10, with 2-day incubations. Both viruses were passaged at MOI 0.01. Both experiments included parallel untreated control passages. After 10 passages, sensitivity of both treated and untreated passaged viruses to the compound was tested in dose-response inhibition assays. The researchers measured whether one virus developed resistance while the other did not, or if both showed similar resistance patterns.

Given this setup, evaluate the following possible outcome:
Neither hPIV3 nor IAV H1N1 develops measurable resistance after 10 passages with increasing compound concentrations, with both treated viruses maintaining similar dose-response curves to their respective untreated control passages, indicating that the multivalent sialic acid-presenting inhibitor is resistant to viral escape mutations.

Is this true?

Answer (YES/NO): NO